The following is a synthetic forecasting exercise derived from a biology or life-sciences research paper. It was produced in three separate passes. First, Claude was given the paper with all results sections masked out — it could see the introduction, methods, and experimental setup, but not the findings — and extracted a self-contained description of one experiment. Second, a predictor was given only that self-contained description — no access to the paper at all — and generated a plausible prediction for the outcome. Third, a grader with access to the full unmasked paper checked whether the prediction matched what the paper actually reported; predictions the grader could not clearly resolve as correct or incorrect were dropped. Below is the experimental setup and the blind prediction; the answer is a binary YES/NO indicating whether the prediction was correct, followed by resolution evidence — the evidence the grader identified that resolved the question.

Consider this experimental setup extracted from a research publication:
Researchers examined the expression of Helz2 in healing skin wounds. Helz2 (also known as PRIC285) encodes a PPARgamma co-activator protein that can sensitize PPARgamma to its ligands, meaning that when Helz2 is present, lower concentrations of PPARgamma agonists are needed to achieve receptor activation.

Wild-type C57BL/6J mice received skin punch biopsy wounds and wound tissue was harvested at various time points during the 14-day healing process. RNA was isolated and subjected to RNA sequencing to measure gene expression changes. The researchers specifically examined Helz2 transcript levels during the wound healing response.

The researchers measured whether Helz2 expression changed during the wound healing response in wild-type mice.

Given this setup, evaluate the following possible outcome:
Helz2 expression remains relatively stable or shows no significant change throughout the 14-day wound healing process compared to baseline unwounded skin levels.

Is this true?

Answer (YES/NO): NO